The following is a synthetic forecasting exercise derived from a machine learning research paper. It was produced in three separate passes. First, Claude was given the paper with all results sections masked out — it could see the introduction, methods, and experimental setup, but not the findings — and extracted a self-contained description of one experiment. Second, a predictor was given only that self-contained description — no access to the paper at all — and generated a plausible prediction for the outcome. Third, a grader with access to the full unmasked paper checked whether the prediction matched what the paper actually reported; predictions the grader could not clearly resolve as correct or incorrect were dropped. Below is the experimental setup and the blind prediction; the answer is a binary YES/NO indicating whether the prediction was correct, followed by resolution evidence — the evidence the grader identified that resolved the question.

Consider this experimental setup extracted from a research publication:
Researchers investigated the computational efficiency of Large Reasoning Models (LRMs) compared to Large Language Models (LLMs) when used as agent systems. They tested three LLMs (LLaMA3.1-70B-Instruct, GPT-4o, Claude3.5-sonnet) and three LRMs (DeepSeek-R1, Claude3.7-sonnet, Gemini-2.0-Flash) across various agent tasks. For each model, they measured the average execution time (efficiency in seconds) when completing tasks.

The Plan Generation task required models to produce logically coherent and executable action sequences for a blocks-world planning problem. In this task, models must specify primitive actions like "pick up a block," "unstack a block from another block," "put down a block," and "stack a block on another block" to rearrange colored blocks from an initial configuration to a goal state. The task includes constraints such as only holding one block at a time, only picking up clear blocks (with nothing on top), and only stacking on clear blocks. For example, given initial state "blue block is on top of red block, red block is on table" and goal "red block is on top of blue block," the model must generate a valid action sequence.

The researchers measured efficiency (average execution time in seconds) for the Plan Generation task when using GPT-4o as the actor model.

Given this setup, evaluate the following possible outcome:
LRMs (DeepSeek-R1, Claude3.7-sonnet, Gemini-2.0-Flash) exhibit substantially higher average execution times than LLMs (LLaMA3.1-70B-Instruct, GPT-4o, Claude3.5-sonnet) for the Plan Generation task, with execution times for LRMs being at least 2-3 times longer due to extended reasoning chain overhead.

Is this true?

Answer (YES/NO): NO